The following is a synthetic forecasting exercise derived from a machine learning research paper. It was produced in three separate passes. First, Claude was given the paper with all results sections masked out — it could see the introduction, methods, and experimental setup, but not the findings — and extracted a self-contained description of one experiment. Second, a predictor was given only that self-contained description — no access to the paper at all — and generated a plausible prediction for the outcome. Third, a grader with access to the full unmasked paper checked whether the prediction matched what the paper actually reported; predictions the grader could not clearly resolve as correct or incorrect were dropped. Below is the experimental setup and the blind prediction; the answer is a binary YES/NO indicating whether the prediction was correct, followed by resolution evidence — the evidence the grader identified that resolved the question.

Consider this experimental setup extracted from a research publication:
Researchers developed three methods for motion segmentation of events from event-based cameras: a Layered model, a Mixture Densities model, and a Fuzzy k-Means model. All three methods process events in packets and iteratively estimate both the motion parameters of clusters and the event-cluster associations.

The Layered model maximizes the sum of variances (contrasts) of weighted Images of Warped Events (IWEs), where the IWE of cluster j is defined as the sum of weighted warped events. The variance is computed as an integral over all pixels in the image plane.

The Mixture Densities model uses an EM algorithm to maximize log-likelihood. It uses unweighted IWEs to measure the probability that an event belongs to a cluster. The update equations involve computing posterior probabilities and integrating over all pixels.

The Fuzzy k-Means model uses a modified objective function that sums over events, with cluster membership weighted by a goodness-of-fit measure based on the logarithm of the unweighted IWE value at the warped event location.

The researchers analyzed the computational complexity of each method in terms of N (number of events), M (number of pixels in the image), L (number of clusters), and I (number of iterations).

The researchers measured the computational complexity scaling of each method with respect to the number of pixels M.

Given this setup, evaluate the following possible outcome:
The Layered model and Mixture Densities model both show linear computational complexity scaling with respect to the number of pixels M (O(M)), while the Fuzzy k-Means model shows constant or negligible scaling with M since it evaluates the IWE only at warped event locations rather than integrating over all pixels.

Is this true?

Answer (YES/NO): YES